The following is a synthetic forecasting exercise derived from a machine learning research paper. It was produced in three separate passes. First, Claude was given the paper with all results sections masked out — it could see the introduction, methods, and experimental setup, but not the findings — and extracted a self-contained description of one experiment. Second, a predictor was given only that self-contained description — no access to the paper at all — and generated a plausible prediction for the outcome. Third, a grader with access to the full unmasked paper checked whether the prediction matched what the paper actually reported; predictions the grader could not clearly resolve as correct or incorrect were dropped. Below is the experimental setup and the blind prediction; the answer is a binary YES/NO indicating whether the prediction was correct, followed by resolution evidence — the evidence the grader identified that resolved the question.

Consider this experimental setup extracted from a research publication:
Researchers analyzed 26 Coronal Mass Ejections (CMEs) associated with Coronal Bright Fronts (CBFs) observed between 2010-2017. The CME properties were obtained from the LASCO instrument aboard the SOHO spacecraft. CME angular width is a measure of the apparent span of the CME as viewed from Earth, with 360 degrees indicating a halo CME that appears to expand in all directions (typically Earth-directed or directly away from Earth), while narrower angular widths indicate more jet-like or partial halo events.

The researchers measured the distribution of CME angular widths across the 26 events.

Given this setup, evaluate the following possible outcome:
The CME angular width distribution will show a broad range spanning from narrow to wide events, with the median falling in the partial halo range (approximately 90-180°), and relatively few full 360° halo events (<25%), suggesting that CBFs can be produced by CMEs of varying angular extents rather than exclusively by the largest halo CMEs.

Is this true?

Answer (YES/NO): NO